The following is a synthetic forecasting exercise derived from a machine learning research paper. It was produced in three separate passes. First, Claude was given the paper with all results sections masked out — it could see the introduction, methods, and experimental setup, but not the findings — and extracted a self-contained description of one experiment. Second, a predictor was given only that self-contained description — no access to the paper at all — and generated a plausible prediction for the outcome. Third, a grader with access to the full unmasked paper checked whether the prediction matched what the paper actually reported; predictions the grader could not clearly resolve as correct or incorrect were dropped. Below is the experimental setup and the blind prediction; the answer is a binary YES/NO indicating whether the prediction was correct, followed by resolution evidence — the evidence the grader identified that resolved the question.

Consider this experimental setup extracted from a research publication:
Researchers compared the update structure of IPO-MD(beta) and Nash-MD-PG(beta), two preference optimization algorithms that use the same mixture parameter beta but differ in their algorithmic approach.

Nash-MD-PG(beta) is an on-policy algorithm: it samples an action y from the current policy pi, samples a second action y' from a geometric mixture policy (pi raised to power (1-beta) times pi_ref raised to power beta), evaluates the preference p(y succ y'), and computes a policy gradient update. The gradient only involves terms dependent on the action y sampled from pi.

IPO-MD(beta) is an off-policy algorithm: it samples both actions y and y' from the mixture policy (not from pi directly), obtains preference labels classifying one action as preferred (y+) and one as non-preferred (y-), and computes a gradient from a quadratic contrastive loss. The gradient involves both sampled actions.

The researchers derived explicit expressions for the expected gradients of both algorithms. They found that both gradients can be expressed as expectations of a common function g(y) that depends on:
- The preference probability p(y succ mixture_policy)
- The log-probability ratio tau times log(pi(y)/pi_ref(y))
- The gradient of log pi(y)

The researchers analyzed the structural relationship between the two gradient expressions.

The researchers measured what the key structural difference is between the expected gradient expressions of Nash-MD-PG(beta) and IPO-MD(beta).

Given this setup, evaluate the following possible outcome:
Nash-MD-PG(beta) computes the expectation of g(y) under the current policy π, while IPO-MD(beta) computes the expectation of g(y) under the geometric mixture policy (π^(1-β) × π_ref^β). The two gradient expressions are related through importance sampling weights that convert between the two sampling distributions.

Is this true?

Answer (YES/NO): NO